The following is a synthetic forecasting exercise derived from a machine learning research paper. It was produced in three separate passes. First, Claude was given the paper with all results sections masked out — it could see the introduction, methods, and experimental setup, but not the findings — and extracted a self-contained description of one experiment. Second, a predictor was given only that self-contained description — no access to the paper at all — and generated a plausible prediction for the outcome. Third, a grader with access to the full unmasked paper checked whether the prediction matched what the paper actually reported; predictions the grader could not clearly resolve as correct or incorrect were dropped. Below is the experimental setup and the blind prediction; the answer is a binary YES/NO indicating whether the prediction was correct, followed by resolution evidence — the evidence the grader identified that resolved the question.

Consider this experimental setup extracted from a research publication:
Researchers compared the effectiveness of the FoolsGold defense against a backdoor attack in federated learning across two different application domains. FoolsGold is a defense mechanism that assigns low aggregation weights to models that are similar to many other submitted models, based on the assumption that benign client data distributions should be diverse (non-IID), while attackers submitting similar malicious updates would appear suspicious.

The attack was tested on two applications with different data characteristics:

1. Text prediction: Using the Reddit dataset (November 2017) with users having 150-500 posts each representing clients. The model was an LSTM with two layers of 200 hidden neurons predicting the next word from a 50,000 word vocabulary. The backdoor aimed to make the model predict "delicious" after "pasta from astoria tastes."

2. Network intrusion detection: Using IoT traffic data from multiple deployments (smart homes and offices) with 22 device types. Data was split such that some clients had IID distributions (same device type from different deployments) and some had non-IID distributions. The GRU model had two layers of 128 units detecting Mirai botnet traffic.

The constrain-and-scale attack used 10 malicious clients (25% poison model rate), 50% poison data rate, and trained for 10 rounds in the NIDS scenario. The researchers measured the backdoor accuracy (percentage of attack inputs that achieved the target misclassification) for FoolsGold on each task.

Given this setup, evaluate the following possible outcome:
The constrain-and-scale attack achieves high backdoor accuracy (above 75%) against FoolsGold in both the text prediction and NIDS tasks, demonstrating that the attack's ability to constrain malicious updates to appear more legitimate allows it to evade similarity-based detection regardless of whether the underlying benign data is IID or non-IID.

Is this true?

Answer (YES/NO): NO